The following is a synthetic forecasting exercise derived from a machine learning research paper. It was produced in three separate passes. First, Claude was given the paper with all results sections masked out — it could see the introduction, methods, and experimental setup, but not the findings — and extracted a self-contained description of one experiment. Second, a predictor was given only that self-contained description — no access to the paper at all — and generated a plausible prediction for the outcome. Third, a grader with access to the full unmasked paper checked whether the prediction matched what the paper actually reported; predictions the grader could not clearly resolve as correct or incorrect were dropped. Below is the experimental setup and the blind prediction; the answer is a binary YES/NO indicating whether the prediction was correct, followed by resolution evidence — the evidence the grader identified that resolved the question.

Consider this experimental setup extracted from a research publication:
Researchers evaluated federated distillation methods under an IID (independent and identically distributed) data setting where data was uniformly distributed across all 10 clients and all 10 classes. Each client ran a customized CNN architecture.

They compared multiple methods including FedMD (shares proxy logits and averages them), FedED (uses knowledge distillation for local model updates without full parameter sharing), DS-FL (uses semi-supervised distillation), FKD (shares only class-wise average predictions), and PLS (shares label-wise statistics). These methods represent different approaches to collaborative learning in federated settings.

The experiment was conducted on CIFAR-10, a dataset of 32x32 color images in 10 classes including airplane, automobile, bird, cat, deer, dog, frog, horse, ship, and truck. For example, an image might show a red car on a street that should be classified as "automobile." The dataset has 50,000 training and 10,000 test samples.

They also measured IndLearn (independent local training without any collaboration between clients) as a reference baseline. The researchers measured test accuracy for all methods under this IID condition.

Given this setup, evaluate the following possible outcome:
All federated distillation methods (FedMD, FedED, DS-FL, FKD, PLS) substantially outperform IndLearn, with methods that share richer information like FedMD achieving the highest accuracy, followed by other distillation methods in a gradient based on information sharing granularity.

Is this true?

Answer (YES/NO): NO